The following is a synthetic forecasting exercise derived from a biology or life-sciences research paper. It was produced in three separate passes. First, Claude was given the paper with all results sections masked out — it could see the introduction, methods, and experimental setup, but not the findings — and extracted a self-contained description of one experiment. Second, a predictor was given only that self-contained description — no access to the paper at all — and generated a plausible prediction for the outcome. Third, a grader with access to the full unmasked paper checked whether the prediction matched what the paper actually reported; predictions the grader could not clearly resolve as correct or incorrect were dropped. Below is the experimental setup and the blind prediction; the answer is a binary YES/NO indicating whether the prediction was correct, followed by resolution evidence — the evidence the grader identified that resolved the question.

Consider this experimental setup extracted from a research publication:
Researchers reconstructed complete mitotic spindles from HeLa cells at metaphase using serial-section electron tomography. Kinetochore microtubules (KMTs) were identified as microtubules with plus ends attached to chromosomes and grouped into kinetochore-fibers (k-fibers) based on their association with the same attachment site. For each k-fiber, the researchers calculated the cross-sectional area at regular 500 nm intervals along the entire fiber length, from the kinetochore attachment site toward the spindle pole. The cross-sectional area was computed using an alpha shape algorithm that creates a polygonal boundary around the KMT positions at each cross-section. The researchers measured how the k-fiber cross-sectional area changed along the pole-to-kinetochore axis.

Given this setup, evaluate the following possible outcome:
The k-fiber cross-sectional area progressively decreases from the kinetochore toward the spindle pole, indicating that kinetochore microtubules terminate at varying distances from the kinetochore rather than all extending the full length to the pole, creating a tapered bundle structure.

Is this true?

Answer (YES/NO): NO